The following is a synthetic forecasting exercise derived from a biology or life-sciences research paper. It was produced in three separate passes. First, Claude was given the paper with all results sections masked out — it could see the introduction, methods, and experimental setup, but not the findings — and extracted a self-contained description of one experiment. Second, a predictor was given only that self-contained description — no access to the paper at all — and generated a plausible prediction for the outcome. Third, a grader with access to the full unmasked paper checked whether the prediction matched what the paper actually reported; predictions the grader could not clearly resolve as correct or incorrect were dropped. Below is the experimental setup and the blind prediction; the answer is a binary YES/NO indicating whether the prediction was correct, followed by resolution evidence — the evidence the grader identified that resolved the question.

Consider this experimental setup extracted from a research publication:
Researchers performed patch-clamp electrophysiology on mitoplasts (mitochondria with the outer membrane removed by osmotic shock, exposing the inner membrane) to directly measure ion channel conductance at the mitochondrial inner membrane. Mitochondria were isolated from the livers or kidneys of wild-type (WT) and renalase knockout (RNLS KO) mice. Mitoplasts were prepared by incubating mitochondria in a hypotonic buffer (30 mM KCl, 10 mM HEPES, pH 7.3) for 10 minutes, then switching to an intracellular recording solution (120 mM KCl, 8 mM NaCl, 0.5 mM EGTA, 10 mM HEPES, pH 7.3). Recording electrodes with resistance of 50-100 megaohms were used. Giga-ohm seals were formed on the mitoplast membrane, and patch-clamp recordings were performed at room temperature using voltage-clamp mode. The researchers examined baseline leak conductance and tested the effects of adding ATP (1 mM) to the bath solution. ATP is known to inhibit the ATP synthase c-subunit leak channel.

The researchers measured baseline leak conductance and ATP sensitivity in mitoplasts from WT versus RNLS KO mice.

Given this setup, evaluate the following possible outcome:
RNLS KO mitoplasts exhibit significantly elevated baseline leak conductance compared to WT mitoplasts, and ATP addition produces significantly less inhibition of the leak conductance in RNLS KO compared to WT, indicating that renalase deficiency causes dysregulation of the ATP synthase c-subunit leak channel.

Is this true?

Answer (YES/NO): NO